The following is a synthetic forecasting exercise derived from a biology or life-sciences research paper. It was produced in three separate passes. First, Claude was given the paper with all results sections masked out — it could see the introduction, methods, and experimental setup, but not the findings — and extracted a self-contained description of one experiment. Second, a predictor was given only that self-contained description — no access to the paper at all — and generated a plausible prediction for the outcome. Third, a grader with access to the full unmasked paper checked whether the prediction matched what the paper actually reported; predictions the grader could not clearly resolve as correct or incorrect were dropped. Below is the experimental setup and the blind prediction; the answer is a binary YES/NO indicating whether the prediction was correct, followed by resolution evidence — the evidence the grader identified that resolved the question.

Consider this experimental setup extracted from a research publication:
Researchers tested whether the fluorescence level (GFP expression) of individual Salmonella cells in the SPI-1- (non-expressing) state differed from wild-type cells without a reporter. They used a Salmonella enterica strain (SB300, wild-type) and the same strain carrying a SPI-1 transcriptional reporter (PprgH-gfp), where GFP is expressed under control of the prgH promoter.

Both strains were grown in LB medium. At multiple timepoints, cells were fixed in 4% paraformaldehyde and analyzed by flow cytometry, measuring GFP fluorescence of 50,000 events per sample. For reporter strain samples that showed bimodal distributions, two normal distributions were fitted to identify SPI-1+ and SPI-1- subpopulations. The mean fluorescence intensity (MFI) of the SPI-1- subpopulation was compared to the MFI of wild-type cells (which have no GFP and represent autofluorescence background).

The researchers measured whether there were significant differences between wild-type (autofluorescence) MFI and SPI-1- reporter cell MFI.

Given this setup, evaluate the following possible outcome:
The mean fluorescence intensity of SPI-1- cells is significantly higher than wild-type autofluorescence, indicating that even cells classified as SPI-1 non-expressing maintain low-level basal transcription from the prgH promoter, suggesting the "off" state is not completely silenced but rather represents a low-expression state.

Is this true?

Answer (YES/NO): NO